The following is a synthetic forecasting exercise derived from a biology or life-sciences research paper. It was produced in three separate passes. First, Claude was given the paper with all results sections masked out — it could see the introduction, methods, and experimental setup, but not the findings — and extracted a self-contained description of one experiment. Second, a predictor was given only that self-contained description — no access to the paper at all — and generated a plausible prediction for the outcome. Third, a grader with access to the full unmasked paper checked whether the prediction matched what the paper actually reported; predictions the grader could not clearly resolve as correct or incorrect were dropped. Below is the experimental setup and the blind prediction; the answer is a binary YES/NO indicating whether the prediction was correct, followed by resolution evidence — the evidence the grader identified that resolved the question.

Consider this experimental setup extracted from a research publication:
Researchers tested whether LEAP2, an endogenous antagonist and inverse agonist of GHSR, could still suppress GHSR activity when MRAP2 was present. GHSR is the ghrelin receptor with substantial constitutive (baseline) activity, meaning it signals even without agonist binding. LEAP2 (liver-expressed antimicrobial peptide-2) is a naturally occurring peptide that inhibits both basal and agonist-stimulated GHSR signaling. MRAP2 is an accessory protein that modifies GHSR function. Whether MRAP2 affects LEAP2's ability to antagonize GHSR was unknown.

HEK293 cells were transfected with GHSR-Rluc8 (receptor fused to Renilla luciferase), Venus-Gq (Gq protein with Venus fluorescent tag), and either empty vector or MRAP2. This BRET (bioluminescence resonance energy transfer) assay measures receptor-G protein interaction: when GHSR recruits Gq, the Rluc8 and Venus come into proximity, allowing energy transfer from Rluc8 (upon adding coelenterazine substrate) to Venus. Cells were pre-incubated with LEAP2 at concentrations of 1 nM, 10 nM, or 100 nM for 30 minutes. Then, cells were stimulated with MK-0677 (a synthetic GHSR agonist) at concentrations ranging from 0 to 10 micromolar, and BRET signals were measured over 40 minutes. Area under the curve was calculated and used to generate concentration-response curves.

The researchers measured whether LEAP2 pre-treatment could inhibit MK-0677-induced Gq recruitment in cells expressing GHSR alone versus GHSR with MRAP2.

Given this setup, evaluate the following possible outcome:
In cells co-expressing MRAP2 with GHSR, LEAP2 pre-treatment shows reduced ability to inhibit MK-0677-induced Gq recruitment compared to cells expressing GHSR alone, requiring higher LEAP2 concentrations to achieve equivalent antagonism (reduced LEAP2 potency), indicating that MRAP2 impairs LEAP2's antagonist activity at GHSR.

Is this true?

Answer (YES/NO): NO